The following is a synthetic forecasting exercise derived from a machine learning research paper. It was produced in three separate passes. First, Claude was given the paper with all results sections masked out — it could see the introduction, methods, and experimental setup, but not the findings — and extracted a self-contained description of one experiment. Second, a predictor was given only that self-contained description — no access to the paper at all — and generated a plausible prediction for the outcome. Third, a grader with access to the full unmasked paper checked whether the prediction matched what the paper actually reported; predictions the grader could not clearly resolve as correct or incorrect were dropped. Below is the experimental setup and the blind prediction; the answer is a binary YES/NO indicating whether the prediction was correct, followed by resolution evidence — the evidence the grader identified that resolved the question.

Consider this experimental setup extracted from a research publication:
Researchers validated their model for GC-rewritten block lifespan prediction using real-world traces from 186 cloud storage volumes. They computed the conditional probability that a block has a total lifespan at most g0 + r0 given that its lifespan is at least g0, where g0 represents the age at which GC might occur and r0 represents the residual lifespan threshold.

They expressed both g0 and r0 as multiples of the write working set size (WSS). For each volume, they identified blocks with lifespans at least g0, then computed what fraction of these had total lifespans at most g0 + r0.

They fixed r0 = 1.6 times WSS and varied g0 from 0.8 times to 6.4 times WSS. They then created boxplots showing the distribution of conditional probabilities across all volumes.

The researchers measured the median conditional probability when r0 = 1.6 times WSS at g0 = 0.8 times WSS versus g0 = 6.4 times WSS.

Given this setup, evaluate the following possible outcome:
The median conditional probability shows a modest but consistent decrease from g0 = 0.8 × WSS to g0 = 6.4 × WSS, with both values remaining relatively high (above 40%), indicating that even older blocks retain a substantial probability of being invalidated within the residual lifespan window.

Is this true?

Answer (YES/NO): NO